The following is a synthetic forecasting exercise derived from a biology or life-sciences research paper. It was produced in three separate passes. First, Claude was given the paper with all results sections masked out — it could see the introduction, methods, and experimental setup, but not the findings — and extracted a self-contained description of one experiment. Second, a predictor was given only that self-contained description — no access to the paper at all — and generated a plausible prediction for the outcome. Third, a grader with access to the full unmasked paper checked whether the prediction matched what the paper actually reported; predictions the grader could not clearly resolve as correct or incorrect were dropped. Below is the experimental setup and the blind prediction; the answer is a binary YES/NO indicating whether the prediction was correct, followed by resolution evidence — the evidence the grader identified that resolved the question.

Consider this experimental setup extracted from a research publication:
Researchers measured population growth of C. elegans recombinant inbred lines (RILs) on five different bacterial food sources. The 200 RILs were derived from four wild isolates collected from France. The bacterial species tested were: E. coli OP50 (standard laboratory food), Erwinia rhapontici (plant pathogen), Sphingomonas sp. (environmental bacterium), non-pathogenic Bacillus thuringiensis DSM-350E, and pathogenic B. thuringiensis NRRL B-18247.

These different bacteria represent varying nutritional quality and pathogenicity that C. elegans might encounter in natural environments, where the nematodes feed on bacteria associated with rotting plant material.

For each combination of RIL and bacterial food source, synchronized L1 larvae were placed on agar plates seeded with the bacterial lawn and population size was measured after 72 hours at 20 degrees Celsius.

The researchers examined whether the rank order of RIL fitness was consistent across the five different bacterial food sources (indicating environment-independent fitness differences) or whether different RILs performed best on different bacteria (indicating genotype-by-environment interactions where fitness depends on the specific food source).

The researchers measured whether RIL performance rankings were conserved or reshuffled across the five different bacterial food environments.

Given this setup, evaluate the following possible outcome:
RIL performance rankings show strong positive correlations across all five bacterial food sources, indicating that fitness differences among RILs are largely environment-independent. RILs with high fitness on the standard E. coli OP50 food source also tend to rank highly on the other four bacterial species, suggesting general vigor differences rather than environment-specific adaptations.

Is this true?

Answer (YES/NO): NO